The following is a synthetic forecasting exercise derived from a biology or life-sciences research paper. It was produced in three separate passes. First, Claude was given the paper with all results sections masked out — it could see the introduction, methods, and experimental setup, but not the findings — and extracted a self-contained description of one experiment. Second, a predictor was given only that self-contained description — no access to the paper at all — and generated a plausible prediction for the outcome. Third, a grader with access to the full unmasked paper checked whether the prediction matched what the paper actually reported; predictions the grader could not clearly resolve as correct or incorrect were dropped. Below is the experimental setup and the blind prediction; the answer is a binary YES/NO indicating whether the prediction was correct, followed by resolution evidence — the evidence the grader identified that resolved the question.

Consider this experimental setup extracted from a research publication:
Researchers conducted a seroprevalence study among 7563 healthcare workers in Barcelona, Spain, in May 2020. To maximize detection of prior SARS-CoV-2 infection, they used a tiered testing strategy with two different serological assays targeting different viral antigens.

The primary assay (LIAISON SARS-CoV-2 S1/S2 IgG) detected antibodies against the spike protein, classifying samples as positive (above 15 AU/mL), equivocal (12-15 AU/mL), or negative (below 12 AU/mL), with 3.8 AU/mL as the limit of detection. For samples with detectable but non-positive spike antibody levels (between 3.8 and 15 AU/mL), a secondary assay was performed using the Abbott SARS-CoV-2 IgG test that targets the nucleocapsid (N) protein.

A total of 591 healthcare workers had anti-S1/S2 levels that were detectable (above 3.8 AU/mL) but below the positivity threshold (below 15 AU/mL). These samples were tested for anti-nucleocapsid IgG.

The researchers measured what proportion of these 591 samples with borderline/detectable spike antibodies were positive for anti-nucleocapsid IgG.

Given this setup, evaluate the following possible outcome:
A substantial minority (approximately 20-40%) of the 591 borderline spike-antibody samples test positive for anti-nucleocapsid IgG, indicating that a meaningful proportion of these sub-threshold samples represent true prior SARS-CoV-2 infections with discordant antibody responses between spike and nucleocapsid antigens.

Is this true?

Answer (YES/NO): NO